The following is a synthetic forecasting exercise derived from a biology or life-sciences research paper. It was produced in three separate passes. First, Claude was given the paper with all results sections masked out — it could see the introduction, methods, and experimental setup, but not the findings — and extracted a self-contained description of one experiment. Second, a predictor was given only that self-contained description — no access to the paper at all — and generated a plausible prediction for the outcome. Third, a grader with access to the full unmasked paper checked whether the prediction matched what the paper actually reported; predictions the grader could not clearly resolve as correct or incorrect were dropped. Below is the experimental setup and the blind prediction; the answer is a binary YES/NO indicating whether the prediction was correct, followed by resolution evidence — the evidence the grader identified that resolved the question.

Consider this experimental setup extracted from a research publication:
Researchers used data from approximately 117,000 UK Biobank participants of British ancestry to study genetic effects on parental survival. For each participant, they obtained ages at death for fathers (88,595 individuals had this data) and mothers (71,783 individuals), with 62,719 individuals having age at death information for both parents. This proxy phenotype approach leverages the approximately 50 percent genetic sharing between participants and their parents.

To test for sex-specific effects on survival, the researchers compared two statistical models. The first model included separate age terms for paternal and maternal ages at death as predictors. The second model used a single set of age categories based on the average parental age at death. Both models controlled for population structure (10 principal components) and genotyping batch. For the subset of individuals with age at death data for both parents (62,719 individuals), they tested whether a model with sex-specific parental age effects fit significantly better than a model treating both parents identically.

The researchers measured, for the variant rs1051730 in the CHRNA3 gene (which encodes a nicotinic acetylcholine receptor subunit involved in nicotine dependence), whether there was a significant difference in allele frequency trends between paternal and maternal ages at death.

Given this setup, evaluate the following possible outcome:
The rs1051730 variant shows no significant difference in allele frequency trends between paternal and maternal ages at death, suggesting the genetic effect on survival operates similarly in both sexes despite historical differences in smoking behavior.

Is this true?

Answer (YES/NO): NO